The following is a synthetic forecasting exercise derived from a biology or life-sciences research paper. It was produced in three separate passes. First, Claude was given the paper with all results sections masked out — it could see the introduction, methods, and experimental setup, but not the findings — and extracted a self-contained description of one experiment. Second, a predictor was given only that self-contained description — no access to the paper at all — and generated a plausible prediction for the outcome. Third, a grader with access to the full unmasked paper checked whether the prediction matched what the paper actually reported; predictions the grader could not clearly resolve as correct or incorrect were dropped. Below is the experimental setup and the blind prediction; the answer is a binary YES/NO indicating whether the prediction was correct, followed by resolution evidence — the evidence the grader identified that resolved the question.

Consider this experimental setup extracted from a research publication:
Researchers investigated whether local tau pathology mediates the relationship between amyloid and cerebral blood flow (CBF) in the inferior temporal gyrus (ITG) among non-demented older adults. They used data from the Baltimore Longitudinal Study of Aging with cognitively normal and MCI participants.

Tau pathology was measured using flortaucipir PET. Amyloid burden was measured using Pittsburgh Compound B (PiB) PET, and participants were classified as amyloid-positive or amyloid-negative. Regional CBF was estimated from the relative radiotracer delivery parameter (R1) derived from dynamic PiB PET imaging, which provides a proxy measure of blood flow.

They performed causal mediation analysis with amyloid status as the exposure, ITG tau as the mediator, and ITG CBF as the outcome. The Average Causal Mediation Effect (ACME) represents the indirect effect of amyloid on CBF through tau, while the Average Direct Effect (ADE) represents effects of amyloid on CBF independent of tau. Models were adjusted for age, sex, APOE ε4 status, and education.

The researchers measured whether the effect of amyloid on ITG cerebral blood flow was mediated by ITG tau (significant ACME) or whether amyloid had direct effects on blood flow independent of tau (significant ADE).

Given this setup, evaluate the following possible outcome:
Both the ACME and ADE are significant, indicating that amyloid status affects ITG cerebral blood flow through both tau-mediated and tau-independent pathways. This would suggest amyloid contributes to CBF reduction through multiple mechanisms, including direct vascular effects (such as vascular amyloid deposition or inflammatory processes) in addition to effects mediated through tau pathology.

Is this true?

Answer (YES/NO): NO